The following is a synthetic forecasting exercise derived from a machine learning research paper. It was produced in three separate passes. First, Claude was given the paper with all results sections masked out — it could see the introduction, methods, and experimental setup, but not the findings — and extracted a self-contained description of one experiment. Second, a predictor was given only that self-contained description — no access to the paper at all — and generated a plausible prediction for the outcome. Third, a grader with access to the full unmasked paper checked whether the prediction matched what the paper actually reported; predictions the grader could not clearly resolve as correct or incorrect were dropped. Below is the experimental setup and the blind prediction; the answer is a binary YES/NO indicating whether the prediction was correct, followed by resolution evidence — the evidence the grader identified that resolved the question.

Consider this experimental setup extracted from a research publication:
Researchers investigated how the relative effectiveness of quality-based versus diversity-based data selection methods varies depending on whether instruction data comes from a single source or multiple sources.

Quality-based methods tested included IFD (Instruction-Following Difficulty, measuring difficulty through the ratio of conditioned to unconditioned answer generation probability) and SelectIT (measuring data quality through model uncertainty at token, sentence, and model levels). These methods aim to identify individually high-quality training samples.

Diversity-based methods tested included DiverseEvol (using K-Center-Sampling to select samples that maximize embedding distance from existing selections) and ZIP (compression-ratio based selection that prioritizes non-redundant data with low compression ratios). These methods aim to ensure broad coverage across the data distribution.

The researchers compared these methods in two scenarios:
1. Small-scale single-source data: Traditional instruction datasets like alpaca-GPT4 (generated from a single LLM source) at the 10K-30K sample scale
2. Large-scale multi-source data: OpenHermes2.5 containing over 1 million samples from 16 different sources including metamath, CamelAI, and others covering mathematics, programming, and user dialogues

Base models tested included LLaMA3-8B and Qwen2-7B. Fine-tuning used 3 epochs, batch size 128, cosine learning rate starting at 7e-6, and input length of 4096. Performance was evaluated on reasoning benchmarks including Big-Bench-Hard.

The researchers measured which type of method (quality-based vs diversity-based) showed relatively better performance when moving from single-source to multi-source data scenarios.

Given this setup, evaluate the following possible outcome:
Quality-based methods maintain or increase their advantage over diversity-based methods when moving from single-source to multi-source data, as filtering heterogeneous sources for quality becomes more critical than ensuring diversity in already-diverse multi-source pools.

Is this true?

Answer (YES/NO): NO